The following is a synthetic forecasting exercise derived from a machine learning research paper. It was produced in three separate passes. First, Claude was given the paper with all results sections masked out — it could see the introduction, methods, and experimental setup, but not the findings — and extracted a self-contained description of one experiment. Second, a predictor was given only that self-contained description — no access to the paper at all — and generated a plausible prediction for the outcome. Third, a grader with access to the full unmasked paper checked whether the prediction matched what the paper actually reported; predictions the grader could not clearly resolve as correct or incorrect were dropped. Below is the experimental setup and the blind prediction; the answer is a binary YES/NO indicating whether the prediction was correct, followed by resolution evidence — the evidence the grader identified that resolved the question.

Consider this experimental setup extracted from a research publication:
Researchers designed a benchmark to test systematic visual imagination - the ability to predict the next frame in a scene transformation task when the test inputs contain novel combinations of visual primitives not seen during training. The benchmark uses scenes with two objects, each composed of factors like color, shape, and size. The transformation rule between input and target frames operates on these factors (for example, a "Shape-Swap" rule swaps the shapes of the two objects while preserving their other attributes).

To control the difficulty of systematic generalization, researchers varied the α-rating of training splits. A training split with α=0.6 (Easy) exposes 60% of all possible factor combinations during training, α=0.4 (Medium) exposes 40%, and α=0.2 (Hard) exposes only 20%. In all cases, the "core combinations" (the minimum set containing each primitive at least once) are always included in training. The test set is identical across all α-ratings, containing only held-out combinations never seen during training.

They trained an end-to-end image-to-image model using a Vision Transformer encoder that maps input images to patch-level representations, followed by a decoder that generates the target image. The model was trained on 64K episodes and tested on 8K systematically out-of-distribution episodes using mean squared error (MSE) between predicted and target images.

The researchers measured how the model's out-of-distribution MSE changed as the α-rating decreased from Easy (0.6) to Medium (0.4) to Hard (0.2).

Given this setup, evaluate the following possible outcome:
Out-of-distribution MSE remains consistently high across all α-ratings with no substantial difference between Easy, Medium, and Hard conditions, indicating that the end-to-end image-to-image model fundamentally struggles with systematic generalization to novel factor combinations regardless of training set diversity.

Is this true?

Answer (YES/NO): NO